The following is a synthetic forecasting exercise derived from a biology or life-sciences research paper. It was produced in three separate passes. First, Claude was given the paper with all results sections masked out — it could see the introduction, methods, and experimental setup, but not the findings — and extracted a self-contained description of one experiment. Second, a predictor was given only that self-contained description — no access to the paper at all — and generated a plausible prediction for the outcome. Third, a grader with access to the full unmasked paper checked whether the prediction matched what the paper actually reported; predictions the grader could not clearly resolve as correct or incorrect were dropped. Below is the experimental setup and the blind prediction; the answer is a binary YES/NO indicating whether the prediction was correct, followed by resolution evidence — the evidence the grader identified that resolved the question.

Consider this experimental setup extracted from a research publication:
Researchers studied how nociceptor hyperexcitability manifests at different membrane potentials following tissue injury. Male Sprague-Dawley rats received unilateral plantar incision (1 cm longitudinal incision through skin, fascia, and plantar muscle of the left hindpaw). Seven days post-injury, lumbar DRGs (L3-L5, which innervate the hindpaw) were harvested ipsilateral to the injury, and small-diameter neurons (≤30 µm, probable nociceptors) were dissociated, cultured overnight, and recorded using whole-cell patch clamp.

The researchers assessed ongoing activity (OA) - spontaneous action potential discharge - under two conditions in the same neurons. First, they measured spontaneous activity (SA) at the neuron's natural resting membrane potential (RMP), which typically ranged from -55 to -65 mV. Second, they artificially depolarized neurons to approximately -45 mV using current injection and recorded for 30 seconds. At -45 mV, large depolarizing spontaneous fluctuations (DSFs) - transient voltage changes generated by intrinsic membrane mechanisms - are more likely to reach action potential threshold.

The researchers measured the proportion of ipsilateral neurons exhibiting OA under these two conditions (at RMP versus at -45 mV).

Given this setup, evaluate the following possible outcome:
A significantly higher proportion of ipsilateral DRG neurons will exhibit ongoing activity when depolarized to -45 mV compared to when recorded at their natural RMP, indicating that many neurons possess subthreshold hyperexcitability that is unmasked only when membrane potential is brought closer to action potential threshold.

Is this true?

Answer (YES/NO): YES